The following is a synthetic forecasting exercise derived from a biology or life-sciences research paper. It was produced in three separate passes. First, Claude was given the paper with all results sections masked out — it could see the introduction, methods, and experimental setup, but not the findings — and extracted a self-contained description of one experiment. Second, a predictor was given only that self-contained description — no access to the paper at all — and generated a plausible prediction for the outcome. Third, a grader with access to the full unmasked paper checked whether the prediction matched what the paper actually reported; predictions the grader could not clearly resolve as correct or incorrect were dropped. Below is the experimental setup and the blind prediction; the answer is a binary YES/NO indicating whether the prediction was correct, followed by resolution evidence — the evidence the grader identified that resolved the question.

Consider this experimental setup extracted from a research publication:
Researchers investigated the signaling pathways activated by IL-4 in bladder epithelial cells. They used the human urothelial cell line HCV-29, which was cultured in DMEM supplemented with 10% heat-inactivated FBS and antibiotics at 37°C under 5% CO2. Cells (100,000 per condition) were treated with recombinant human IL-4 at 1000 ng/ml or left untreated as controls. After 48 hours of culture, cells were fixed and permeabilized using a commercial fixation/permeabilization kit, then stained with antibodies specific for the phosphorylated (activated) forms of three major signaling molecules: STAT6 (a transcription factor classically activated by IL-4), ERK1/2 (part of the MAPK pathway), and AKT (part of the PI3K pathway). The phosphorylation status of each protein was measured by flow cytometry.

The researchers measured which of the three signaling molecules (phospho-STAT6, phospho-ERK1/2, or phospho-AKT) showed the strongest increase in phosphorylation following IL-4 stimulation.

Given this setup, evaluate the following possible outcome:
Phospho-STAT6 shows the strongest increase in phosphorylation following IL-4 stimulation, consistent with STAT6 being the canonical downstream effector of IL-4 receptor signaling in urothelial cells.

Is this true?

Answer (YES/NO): NO